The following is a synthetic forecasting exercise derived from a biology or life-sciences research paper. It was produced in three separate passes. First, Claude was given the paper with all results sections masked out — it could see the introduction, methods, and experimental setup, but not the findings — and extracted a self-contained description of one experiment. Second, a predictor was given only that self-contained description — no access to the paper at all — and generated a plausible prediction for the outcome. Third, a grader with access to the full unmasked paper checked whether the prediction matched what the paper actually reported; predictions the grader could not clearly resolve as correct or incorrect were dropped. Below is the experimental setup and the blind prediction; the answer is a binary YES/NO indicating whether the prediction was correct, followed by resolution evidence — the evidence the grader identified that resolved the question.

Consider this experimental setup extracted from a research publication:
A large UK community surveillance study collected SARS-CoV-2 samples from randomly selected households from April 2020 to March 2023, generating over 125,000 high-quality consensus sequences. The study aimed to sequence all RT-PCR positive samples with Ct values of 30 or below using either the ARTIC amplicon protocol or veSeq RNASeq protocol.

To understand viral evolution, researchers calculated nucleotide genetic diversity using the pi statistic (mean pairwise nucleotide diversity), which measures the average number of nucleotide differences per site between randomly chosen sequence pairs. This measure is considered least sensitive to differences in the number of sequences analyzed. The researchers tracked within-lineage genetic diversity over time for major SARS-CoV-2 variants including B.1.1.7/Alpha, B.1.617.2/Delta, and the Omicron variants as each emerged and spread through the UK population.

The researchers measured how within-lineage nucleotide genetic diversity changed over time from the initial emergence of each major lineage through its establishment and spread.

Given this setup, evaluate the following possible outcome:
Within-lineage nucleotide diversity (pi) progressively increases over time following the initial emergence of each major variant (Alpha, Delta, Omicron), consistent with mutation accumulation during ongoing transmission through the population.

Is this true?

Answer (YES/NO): NO